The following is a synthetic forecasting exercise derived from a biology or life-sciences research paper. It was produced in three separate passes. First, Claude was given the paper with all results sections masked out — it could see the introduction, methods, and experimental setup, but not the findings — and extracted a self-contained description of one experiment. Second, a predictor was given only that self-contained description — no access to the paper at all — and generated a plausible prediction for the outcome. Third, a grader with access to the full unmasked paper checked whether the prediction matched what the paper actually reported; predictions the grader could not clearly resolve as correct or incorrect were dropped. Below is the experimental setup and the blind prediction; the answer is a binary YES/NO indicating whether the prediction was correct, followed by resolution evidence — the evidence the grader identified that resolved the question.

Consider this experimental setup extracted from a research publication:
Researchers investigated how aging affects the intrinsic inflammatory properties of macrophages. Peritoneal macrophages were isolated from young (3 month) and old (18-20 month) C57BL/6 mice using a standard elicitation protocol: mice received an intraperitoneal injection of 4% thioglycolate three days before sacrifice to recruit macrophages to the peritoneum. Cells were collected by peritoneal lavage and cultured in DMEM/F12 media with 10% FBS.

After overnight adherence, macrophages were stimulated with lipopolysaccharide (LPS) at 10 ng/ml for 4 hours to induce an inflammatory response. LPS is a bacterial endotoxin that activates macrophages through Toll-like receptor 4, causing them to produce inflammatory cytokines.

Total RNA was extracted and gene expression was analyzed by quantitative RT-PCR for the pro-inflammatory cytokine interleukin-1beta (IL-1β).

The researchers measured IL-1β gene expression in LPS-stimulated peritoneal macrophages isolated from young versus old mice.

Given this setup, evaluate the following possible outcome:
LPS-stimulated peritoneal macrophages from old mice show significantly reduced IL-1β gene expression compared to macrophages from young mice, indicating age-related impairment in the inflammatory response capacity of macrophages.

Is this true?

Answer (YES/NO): YES